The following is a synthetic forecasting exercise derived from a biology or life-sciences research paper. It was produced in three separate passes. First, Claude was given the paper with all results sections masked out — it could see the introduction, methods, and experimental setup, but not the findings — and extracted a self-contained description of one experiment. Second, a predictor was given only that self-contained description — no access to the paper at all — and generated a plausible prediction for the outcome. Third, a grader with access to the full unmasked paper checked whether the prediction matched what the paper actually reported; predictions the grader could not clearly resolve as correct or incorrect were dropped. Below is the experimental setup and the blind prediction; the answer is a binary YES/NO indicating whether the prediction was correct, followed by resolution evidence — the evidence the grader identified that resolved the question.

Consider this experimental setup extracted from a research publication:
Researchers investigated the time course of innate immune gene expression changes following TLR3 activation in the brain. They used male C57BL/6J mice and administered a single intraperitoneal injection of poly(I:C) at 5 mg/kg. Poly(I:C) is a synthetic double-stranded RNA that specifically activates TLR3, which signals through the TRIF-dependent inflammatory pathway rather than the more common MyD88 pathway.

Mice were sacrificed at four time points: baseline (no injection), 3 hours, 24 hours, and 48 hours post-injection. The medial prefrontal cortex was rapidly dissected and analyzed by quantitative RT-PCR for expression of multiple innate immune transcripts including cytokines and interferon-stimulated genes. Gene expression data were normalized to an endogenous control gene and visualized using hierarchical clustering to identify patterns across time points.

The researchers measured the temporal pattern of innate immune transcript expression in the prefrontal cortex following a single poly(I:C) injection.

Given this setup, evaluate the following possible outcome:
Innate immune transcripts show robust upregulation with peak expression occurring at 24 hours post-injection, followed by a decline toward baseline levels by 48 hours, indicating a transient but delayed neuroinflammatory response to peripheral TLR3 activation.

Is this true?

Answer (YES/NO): NO